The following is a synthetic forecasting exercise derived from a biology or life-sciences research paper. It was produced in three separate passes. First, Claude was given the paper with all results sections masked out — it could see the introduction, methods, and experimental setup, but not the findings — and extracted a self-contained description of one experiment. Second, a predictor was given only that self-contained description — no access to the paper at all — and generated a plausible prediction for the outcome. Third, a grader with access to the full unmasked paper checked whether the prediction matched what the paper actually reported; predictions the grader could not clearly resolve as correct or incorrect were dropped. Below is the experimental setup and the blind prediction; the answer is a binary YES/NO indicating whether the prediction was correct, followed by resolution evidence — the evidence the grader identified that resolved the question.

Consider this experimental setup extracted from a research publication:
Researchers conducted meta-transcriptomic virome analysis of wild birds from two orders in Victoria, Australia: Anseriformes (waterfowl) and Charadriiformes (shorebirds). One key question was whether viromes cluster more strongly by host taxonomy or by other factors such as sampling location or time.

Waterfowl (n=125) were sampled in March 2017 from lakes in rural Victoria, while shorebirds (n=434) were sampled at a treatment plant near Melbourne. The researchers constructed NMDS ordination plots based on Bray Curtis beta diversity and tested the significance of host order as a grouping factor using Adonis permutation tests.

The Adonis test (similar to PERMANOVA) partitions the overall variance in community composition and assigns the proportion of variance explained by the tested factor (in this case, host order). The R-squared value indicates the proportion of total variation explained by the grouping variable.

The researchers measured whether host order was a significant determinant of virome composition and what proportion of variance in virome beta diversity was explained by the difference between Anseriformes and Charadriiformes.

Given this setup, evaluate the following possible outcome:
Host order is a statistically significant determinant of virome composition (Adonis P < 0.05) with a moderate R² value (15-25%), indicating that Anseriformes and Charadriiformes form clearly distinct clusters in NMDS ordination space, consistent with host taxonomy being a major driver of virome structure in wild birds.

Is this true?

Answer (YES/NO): NO